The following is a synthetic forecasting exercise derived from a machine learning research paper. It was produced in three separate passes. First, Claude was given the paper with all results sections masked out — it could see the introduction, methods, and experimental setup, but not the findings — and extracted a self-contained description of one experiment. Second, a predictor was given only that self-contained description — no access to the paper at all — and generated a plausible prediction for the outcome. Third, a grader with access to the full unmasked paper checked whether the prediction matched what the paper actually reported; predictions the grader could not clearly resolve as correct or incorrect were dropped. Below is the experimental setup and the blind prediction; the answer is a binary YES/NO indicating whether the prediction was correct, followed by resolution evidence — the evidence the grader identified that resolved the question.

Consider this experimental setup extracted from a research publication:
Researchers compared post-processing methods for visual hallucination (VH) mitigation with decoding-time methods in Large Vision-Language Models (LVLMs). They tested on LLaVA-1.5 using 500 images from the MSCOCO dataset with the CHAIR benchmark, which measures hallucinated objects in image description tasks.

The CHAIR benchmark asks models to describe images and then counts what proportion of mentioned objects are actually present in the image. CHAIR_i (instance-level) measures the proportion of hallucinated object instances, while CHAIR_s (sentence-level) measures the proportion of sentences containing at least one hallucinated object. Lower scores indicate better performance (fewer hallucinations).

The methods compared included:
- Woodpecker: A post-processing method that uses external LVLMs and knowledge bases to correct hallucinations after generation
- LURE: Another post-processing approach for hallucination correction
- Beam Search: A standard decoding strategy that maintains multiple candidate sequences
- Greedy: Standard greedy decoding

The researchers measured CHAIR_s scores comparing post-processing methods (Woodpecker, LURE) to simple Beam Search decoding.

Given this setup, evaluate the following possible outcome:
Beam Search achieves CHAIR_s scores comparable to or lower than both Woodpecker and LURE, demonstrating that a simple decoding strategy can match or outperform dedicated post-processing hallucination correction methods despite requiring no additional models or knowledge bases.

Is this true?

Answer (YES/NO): NO